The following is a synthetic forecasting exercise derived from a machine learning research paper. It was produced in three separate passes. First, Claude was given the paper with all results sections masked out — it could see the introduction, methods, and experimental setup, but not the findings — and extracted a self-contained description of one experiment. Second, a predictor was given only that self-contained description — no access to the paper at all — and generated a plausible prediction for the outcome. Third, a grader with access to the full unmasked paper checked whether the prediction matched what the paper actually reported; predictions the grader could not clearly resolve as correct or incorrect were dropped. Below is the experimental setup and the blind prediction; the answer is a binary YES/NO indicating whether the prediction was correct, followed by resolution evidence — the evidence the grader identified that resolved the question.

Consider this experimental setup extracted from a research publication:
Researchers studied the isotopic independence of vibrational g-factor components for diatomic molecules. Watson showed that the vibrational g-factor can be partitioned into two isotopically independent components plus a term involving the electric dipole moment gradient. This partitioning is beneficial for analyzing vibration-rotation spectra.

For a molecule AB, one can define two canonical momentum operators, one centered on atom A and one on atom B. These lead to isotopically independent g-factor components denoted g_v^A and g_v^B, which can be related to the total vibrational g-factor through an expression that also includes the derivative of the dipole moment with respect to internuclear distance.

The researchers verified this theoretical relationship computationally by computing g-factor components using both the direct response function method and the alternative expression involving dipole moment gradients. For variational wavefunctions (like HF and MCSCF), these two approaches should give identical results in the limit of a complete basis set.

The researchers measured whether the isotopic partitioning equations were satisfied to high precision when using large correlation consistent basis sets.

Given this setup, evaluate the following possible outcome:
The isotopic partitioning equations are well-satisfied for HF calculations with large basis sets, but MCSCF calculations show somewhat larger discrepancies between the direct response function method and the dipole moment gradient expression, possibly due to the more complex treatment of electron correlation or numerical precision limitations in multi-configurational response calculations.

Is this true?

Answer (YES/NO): NO